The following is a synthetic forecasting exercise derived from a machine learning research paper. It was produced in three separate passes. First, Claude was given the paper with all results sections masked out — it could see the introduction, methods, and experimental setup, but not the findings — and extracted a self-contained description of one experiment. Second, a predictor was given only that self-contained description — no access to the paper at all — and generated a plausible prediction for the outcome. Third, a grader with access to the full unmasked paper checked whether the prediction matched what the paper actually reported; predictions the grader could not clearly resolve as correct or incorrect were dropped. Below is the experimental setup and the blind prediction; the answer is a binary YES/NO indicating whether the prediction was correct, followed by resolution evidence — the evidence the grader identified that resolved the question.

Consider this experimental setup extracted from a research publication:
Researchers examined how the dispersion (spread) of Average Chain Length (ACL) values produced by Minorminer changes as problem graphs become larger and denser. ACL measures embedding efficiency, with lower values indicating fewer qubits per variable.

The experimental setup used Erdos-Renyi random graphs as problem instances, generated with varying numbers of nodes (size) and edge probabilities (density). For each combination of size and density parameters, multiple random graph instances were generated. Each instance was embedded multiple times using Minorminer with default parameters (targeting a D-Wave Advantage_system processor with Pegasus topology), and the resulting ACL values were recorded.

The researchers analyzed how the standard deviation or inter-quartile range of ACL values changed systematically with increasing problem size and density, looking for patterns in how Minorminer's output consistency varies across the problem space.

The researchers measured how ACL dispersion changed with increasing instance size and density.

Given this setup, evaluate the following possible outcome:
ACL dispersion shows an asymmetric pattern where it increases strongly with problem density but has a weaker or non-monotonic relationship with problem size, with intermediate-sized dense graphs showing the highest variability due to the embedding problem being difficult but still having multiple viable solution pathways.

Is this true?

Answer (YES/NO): NO